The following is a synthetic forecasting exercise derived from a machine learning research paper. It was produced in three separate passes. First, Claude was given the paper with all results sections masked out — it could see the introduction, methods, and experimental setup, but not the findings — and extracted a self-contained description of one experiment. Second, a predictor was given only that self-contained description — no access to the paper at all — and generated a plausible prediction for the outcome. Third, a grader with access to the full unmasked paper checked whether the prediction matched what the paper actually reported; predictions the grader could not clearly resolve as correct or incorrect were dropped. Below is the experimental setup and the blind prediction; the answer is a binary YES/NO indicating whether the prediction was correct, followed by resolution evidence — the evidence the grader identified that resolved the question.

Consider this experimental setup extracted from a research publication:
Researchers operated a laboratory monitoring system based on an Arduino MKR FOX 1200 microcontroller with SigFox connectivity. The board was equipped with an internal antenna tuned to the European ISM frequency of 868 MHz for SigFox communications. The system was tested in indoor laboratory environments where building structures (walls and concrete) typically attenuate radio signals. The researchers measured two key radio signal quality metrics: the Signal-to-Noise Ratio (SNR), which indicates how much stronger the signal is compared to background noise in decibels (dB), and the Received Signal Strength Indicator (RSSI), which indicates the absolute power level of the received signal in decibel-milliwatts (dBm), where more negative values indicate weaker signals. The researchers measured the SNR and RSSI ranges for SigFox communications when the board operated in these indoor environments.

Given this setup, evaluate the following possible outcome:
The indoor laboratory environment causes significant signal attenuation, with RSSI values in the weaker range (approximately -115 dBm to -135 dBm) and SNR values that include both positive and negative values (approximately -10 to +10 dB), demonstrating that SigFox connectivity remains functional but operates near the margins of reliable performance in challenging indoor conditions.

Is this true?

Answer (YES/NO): NO